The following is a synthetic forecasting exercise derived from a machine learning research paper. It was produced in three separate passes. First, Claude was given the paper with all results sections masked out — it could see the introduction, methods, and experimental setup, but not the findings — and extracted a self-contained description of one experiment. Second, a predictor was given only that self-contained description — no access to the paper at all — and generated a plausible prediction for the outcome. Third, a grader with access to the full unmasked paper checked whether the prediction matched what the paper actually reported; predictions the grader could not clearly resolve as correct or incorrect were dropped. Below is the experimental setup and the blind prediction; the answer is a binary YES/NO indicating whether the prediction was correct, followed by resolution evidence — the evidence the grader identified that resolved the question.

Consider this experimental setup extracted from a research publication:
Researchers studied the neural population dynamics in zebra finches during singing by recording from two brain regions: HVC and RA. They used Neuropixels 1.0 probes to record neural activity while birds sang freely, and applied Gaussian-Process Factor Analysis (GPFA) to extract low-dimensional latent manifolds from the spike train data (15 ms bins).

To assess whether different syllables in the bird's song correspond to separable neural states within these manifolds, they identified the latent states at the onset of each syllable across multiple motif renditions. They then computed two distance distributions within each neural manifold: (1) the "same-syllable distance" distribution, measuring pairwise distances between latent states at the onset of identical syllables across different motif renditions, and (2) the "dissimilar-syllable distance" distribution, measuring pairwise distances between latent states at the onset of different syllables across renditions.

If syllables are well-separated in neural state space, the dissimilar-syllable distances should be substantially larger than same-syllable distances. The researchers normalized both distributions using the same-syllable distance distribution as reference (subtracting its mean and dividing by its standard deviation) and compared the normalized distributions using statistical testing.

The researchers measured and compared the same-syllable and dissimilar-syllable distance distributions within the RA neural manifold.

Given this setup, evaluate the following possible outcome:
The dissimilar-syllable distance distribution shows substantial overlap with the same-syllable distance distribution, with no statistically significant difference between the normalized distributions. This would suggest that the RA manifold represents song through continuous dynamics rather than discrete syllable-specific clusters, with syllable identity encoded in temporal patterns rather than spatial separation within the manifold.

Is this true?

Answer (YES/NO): NO